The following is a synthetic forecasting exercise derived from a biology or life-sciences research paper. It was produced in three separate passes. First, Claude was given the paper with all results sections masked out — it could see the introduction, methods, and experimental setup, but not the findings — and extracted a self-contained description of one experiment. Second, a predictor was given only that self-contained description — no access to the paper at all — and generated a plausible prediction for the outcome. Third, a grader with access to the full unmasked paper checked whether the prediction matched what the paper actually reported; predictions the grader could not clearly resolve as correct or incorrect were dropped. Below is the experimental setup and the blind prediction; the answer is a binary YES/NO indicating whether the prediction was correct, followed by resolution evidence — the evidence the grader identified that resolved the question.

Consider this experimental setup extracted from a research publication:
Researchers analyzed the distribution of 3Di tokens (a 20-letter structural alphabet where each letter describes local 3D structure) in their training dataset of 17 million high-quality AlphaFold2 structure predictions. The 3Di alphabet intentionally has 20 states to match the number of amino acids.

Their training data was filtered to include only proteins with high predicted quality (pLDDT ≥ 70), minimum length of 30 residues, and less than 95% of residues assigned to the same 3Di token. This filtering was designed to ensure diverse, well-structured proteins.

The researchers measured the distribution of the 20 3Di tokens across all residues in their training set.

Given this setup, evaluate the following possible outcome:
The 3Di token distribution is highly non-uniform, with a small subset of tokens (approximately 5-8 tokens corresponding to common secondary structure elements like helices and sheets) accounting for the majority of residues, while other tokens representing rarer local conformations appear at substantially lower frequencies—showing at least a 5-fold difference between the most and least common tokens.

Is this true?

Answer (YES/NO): NO